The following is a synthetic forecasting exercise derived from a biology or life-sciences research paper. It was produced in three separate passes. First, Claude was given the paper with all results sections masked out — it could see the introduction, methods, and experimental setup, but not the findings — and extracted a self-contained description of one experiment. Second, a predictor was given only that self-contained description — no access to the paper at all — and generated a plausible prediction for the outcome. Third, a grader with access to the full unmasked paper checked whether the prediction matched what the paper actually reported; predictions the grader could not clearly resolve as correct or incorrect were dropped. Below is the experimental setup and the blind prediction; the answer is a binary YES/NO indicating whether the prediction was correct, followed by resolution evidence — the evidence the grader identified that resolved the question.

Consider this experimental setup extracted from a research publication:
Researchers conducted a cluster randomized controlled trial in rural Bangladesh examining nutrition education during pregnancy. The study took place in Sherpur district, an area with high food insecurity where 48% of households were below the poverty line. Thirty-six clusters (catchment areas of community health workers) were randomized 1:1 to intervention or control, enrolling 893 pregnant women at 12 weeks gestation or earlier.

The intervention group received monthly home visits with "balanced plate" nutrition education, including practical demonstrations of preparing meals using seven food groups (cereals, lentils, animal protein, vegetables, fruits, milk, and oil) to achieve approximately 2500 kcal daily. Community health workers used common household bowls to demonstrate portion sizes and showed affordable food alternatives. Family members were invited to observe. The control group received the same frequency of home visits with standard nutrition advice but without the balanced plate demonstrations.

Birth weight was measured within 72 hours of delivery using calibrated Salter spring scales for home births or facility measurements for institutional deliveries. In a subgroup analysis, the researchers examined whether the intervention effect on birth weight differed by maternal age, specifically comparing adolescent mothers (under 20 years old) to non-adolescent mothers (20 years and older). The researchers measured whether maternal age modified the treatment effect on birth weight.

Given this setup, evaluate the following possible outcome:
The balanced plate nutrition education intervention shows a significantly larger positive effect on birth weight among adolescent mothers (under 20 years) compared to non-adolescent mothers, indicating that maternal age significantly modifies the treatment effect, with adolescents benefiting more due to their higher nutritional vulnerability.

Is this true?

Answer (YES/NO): YES